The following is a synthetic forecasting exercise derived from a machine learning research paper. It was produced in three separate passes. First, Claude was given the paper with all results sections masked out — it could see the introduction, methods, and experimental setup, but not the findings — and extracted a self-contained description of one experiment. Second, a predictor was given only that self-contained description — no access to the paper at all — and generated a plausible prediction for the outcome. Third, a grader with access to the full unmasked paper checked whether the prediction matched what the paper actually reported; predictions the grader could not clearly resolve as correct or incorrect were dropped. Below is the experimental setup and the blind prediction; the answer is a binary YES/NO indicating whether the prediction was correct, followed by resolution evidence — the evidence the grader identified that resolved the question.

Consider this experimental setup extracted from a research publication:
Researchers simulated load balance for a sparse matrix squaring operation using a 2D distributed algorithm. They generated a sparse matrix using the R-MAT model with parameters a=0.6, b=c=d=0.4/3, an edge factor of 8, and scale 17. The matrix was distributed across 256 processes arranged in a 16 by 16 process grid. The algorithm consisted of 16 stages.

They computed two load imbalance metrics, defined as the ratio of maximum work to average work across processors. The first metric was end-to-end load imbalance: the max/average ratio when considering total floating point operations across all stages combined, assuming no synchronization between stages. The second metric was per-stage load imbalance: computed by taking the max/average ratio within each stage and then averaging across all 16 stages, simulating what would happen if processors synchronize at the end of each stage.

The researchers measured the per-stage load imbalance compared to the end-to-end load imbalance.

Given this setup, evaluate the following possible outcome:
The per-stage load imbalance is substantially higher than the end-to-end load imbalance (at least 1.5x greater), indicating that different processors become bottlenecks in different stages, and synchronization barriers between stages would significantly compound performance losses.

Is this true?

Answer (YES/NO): YES